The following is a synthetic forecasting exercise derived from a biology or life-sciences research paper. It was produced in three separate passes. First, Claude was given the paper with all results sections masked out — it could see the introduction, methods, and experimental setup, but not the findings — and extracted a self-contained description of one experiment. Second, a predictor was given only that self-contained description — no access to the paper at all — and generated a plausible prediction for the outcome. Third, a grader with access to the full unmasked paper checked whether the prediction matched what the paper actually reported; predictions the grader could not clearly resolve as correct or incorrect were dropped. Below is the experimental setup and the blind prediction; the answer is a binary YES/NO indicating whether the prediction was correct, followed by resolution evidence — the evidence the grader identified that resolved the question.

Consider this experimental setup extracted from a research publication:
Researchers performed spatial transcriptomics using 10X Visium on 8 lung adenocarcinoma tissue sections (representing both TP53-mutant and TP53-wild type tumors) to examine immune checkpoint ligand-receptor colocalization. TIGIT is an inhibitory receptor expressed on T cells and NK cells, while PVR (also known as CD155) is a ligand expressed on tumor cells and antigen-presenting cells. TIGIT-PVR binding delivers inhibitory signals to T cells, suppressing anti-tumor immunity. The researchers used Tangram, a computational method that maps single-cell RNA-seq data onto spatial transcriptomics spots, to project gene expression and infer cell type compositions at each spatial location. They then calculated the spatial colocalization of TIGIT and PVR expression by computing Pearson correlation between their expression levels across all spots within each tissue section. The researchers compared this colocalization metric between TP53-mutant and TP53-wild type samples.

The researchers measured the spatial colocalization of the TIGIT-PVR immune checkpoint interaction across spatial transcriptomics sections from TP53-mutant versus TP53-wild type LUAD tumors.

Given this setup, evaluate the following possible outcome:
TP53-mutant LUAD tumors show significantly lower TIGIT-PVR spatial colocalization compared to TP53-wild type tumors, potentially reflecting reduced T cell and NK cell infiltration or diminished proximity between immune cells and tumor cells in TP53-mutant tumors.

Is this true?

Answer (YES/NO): NO